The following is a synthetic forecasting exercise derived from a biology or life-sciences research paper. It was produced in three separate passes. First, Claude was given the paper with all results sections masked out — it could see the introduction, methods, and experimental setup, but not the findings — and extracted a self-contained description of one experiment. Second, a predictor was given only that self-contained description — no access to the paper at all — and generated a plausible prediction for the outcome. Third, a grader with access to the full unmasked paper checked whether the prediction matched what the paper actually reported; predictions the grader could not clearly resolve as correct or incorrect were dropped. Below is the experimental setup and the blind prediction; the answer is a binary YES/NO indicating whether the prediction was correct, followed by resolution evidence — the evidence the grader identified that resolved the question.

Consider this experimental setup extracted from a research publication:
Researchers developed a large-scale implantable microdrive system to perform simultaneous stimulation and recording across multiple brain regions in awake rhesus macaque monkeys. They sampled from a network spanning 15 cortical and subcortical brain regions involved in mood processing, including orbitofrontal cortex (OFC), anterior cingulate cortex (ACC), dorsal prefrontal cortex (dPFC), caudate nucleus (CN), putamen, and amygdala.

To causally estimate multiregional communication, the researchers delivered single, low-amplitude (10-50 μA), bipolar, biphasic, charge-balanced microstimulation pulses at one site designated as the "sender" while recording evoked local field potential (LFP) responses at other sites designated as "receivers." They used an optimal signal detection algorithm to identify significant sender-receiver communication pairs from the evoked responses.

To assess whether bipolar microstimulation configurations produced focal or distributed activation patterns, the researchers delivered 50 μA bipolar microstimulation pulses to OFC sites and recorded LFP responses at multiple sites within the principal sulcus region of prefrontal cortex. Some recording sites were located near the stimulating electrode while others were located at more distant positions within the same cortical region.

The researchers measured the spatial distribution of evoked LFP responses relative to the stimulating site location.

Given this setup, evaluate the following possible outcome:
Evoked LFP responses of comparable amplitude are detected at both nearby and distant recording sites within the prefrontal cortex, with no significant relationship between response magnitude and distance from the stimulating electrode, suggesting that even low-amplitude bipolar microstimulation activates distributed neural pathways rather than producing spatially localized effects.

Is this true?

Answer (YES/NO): NO